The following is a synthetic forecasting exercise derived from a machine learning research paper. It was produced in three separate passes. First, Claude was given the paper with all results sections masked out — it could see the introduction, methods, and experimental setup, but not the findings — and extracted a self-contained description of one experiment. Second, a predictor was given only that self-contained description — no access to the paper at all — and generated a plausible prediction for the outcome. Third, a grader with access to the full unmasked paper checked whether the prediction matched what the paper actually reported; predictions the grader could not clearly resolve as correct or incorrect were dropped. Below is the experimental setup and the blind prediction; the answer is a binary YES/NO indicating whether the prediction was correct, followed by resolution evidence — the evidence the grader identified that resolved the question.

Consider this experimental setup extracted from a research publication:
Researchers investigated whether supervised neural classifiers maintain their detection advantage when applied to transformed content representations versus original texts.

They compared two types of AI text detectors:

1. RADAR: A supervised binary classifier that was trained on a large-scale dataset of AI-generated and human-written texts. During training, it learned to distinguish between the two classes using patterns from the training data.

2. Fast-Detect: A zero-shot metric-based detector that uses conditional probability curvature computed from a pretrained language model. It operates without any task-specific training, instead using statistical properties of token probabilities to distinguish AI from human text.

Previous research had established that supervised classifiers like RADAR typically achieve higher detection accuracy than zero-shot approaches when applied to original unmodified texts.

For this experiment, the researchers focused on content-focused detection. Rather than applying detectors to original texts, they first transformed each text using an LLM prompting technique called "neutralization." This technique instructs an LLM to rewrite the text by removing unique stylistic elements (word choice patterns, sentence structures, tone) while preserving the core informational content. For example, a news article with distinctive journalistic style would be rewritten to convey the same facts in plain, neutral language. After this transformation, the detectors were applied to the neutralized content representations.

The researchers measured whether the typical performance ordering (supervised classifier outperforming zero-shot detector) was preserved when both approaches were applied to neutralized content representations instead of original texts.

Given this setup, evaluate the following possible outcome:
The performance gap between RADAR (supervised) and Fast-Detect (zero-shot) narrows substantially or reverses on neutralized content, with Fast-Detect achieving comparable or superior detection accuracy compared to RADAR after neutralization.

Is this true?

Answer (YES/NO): YES